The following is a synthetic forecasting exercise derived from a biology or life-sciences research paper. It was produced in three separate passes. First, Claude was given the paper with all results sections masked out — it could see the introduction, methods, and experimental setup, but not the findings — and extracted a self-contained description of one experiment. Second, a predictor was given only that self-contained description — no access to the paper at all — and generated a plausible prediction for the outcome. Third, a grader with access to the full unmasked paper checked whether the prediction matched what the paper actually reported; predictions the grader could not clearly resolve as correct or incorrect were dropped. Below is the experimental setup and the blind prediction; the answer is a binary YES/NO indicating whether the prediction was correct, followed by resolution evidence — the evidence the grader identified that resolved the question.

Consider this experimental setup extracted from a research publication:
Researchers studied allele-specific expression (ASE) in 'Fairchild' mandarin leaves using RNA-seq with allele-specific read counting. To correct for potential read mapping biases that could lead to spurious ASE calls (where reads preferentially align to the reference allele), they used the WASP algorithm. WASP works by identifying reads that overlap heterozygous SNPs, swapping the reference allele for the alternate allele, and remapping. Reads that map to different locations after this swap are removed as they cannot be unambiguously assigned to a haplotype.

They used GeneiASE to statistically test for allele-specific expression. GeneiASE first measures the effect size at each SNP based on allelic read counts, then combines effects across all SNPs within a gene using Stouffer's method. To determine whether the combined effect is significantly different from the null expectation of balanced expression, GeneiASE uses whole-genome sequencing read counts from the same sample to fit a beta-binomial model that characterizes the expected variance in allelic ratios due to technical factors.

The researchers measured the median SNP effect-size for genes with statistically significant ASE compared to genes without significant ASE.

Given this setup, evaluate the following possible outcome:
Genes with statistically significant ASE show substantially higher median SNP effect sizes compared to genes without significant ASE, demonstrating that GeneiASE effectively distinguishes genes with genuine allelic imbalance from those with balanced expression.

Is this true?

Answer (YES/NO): YES